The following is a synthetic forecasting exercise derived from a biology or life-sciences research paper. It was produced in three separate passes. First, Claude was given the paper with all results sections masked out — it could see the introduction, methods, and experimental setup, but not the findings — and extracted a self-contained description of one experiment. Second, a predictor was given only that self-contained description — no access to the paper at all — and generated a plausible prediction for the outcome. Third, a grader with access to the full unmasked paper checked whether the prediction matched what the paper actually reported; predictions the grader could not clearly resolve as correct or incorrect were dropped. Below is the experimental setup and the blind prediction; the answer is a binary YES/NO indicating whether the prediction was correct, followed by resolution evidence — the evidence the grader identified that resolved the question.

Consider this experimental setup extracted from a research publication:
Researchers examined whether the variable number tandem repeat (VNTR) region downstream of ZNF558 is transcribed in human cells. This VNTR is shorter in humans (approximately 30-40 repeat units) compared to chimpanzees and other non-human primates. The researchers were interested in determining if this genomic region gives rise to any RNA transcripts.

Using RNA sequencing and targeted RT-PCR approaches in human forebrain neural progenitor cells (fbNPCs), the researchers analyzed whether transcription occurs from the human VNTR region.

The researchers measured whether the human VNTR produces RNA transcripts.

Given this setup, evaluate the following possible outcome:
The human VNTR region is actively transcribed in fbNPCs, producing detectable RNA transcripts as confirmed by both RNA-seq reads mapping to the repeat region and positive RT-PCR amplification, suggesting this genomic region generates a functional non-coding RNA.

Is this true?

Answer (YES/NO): YES